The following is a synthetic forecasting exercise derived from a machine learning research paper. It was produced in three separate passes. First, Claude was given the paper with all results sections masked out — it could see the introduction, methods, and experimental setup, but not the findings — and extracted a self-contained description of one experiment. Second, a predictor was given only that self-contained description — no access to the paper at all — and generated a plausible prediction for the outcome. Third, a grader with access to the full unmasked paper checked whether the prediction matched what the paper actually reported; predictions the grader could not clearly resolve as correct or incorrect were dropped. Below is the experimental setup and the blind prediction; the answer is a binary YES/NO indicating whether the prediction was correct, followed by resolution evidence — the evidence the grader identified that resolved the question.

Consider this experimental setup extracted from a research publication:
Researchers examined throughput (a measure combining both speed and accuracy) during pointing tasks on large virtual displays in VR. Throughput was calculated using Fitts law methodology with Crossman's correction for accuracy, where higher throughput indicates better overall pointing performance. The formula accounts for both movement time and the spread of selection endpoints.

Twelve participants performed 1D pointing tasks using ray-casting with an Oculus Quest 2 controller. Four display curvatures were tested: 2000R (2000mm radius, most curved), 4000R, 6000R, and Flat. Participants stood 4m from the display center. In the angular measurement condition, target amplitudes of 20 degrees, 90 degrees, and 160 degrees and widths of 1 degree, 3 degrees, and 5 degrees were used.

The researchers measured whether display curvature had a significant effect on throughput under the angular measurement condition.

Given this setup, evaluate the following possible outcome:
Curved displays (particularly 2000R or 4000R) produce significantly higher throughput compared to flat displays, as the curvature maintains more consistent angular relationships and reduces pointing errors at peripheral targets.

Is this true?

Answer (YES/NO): NO